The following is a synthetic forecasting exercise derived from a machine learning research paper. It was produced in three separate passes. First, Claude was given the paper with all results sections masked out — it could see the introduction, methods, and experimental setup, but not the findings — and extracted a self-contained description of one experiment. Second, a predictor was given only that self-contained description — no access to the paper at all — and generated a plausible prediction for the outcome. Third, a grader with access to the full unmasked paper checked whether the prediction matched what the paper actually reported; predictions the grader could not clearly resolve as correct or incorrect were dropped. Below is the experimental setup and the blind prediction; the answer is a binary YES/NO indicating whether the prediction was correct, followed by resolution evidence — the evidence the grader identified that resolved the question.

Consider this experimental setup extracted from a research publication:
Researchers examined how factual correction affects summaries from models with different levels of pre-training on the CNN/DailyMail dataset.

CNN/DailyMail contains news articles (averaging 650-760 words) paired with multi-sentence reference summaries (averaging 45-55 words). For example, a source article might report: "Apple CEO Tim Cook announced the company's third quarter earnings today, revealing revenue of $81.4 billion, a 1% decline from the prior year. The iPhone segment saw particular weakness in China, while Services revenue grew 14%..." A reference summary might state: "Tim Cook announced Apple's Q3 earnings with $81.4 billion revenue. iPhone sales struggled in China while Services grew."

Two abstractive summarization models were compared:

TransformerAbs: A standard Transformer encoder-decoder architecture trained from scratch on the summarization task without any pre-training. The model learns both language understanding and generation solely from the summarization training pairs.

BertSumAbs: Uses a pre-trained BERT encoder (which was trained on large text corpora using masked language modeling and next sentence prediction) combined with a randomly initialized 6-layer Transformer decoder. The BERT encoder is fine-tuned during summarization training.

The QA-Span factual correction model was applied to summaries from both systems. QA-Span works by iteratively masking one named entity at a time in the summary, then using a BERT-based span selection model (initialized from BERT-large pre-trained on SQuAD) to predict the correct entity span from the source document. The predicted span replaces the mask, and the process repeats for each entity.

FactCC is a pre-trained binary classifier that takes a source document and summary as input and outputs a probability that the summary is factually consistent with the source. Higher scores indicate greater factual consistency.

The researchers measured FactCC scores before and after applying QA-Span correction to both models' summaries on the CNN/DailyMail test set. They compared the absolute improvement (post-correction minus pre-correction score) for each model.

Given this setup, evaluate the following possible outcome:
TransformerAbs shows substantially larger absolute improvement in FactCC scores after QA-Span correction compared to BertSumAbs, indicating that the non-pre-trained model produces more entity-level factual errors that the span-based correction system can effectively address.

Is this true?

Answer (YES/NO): NO